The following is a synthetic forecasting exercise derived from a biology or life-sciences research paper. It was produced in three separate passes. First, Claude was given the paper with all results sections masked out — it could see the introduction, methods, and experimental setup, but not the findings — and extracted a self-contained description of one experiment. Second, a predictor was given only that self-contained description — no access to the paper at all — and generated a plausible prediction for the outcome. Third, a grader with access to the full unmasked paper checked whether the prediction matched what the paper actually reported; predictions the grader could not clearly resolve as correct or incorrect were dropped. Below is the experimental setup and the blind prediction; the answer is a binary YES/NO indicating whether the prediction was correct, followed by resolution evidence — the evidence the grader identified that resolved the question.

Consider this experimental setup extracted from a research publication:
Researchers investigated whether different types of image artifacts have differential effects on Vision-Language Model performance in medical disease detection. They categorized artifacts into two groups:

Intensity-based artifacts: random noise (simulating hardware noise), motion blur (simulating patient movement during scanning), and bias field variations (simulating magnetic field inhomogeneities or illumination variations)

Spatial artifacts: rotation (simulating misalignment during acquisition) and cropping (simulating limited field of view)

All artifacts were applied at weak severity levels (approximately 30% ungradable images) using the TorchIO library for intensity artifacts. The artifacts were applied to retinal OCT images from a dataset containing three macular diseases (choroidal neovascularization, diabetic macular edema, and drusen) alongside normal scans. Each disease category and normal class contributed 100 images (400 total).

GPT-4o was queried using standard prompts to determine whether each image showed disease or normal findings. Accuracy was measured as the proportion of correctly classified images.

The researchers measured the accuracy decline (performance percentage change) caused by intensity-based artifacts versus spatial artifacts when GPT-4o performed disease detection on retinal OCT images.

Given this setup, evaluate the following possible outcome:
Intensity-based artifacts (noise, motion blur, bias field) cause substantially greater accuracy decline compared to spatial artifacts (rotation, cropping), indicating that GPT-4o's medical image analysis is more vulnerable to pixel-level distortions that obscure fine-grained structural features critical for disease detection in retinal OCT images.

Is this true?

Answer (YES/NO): YES